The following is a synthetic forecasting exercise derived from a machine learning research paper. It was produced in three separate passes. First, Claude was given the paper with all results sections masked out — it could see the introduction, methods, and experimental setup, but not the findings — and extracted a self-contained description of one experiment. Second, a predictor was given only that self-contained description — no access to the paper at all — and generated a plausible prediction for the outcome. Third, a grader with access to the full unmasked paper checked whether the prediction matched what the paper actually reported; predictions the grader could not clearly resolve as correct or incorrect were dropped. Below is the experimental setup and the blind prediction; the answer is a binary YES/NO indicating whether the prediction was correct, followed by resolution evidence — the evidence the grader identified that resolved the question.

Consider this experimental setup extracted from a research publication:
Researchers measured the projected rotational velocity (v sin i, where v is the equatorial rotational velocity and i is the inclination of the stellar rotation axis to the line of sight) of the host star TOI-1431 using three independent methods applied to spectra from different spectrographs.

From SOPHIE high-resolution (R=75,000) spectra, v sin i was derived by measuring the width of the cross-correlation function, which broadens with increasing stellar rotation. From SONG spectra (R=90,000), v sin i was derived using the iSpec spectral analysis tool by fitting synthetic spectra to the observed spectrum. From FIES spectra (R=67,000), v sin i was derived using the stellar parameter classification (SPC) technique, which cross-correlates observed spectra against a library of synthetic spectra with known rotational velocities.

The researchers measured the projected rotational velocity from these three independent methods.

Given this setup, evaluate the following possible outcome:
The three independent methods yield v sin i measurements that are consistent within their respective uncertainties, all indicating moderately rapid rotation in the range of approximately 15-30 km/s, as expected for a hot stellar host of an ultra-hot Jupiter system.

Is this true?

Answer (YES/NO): NO